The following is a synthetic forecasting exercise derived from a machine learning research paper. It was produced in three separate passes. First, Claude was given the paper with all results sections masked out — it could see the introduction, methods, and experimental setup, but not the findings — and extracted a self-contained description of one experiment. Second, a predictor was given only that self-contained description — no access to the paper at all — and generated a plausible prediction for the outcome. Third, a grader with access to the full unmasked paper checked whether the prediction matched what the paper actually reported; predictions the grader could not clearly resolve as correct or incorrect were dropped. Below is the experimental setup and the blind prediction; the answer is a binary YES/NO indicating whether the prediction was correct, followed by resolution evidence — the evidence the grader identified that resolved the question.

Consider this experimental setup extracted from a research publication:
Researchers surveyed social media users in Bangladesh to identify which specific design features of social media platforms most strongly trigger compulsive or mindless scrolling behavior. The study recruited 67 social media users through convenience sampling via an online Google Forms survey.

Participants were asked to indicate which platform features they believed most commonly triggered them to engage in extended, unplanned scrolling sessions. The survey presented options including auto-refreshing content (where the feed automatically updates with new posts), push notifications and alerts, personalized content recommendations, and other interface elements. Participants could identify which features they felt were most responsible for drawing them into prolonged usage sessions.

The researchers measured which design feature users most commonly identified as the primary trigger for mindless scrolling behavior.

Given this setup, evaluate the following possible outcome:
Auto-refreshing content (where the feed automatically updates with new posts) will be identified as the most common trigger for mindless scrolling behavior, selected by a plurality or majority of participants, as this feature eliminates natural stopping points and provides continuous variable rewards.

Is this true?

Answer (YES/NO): YES